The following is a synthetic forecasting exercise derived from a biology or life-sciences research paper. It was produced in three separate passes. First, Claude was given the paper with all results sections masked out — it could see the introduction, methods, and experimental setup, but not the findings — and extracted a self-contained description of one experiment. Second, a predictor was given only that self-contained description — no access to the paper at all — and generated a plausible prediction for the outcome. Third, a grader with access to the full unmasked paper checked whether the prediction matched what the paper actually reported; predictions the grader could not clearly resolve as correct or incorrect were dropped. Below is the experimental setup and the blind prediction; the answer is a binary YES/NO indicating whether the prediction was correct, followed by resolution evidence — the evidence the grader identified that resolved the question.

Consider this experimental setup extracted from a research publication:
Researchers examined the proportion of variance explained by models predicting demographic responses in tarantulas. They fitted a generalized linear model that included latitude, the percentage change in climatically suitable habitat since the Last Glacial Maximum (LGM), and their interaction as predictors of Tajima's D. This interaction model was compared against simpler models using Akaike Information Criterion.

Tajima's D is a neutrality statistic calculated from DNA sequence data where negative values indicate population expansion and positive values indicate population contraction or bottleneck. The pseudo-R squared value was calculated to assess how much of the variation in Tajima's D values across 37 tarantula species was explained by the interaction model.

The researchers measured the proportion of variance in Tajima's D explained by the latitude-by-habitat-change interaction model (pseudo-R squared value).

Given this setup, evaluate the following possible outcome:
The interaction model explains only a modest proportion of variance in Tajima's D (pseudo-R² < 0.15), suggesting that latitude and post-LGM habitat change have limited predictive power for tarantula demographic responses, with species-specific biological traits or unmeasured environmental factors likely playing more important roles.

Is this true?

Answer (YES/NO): NO